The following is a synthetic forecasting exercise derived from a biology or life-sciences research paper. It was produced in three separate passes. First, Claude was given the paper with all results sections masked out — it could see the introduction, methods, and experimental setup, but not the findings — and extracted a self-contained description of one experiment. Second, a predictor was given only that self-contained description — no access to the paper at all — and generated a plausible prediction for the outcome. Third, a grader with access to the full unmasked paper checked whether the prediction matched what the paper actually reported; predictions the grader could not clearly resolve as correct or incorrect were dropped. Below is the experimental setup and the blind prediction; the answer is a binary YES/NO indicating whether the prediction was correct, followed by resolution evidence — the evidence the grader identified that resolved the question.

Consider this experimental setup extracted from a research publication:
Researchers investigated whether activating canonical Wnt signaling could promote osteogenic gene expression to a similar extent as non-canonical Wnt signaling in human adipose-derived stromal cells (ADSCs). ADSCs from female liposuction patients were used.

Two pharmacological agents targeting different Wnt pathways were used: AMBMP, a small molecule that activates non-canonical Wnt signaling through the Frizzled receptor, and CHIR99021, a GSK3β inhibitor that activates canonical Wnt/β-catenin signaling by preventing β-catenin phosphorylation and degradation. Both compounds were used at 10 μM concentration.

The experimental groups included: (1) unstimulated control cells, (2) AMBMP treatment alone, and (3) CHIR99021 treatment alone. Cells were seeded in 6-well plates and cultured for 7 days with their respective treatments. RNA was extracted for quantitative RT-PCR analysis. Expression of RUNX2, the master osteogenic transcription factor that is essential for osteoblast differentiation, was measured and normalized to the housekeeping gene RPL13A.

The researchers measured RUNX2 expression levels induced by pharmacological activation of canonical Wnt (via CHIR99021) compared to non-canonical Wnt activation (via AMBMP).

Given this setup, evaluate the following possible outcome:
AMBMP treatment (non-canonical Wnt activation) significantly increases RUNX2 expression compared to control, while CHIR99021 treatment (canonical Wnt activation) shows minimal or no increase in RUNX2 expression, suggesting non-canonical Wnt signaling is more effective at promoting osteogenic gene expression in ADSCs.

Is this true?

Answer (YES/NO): NO